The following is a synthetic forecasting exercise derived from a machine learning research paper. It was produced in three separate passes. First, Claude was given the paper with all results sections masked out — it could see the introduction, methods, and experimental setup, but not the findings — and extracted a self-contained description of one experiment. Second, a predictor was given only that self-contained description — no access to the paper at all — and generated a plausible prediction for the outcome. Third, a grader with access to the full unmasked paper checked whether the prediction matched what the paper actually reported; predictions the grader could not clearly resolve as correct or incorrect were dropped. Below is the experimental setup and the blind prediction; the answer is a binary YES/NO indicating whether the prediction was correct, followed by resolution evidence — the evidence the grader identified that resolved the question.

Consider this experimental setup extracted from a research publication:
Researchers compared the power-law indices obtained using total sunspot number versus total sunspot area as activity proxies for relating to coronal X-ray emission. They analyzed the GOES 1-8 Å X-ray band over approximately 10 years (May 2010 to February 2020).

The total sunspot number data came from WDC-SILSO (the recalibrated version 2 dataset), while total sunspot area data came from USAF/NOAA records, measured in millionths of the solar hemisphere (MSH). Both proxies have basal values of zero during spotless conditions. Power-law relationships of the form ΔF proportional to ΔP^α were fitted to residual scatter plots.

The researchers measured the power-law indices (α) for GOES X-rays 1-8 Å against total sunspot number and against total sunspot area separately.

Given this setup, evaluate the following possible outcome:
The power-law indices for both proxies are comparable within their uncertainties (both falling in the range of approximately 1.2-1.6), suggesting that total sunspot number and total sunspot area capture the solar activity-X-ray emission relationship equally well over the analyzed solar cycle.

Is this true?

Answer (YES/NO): NO